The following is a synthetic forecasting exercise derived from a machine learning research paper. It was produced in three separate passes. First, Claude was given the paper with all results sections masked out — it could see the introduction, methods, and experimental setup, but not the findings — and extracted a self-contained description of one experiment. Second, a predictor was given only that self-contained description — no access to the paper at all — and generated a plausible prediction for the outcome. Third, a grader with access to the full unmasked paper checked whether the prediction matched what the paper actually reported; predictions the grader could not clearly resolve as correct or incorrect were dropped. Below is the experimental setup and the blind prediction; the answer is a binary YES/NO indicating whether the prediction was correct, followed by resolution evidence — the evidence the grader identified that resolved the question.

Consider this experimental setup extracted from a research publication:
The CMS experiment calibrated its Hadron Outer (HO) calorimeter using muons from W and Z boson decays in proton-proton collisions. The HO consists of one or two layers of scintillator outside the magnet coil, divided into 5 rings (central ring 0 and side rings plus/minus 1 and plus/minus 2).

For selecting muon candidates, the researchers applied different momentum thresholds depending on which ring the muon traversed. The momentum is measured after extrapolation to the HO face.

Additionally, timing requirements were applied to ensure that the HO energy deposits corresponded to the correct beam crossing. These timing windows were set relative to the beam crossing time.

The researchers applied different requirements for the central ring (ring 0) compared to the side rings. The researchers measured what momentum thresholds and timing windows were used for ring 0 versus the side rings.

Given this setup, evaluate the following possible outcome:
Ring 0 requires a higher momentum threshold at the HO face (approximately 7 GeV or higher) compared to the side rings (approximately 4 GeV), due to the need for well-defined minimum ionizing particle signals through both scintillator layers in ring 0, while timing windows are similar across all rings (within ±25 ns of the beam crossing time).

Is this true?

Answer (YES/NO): NO